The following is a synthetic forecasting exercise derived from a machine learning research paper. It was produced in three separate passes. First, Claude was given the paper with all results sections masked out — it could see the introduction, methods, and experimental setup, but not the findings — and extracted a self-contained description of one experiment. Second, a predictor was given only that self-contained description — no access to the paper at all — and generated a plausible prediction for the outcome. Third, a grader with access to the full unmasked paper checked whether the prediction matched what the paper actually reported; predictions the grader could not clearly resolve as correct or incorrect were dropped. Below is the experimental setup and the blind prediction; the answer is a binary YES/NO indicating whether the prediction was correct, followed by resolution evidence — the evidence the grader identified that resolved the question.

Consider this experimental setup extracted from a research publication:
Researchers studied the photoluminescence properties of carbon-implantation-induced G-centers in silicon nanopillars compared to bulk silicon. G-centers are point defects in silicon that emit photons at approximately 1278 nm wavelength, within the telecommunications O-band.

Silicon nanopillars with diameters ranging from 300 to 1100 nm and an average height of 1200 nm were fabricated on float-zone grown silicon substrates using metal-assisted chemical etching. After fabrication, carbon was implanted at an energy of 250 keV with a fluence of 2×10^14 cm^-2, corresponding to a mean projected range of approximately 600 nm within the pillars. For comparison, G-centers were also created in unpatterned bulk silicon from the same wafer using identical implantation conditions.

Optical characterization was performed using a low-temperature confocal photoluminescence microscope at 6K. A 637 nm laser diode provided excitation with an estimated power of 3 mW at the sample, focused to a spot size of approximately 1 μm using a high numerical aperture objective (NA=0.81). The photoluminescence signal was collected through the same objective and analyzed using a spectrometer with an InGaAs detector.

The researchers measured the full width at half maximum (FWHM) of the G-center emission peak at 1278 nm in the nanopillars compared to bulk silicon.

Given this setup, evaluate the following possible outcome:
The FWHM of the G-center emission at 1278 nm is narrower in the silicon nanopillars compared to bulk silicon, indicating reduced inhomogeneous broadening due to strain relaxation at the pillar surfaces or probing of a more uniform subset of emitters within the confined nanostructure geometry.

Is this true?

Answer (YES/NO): NO